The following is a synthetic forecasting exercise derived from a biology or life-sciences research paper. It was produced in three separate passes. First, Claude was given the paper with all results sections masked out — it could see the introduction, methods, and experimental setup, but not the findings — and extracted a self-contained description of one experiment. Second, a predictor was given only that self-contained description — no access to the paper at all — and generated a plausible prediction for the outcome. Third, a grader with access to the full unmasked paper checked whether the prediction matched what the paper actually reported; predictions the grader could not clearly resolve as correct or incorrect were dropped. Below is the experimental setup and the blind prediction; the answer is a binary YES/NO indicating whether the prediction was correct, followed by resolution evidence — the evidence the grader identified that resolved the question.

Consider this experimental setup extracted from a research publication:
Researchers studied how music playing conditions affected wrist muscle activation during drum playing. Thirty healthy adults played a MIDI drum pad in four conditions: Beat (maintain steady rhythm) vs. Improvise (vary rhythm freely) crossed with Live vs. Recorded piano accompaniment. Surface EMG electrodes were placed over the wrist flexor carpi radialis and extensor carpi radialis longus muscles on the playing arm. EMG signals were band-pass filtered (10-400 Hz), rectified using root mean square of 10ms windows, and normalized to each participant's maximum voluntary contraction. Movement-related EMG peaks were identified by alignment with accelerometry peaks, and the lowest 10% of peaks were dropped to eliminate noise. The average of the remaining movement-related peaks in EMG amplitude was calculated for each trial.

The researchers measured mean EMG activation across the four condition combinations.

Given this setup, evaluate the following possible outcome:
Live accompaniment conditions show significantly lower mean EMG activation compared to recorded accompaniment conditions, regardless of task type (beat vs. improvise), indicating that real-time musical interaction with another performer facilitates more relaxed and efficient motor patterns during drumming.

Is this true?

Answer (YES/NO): NO